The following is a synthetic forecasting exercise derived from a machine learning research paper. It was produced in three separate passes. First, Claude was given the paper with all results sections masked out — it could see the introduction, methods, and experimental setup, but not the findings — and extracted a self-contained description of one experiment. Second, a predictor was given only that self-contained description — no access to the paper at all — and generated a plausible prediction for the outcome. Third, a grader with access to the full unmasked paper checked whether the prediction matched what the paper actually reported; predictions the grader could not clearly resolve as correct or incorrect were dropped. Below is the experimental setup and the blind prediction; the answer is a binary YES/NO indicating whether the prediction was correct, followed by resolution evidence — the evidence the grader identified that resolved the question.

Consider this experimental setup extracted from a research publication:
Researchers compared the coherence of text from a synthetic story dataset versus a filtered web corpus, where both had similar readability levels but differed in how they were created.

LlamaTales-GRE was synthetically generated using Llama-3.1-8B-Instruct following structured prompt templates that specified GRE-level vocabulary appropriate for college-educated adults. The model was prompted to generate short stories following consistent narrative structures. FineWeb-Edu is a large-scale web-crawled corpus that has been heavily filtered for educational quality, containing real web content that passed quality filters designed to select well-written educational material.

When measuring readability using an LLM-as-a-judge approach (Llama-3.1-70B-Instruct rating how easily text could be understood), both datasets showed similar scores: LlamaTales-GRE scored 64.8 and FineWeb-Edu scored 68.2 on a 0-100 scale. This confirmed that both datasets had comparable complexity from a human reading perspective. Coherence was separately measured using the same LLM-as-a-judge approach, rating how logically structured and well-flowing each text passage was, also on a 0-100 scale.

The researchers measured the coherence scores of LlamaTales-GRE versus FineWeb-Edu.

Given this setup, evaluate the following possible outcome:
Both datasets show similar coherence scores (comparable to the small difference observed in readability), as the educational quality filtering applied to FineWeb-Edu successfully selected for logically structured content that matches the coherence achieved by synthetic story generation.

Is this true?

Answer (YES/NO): NO